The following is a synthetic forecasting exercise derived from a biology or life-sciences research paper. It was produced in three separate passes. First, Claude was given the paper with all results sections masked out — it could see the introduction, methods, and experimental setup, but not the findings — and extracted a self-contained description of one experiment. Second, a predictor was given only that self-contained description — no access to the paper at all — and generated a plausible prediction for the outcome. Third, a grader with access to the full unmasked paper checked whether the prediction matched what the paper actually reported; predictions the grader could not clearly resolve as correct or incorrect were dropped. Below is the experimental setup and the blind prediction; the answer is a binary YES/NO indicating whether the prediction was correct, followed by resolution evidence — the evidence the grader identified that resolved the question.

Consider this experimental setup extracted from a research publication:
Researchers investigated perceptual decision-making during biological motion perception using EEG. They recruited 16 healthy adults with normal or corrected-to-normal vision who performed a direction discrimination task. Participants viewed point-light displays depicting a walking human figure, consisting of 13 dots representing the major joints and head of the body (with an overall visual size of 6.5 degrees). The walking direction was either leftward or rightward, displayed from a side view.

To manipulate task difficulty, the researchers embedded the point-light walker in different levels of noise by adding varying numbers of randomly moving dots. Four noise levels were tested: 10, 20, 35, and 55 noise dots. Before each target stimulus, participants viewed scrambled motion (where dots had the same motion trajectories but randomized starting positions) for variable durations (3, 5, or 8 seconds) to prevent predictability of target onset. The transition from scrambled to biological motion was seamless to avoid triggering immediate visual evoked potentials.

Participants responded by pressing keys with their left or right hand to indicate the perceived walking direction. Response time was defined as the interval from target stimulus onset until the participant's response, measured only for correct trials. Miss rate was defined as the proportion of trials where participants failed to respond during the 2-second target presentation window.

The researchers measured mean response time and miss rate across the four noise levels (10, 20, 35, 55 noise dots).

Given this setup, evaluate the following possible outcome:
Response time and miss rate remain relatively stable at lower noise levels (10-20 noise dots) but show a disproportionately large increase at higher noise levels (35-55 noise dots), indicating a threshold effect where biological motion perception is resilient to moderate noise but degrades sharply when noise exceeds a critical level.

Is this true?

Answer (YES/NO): NO